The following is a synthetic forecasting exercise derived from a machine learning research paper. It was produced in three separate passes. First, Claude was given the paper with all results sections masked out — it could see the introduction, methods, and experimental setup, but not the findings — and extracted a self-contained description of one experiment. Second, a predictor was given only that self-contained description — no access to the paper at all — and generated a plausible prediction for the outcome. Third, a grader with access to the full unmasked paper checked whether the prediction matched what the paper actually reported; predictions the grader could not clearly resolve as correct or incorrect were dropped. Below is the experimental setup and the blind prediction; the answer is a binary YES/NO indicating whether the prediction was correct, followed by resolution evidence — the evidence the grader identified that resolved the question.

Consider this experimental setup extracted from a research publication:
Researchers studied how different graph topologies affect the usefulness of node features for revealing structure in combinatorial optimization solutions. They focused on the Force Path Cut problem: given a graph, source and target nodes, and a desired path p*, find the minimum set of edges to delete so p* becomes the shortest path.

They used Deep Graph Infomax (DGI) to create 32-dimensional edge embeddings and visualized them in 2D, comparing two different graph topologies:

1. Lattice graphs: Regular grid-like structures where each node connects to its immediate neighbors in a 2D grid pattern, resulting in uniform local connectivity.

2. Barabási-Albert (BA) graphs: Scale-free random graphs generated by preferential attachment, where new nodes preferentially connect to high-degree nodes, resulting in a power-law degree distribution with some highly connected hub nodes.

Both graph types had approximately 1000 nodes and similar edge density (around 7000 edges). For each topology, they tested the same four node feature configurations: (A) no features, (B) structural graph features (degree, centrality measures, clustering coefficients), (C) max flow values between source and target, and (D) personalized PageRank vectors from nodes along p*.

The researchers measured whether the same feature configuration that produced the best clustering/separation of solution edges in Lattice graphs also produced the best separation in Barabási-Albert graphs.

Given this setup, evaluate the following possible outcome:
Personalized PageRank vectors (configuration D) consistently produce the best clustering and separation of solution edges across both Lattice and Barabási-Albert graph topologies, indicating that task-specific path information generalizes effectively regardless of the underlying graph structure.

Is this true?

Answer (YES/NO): NO